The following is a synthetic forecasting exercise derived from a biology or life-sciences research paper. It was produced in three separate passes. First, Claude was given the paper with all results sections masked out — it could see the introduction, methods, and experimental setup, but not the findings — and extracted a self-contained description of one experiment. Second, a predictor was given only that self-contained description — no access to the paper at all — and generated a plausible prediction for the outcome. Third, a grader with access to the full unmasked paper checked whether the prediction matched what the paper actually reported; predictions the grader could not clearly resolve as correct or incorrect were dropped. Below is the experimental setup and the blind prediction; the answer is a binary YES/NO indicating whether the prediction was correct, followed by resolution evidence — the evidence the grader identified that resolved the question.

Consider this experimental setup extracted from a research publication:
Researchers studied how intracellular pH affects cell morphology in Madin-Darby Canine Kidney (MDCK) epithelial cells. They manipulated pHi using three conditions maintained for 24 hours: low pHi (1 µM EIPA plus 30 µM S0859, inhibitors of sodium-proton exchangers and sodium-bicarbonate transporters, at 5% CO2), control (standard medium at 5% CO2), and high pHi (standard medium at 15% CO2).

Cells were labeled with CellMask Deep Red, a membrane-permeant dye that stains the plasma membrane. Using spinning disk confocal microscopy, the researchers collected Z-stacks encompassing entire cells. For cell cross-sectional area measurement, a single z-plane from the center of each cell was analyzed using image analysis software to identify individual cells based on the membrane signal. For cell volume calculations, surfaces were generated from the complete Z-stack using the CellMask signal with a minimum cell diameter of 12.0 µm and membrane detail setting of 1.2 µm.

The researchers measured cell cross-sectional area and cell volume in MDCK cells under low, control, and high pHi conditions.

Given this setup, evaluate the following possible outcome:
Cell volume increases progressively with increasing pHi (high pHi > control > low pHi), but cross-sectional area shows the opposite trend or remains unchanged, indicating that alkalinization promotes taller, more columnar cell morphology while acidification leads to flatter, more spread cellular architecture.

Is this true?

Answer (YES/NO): NO